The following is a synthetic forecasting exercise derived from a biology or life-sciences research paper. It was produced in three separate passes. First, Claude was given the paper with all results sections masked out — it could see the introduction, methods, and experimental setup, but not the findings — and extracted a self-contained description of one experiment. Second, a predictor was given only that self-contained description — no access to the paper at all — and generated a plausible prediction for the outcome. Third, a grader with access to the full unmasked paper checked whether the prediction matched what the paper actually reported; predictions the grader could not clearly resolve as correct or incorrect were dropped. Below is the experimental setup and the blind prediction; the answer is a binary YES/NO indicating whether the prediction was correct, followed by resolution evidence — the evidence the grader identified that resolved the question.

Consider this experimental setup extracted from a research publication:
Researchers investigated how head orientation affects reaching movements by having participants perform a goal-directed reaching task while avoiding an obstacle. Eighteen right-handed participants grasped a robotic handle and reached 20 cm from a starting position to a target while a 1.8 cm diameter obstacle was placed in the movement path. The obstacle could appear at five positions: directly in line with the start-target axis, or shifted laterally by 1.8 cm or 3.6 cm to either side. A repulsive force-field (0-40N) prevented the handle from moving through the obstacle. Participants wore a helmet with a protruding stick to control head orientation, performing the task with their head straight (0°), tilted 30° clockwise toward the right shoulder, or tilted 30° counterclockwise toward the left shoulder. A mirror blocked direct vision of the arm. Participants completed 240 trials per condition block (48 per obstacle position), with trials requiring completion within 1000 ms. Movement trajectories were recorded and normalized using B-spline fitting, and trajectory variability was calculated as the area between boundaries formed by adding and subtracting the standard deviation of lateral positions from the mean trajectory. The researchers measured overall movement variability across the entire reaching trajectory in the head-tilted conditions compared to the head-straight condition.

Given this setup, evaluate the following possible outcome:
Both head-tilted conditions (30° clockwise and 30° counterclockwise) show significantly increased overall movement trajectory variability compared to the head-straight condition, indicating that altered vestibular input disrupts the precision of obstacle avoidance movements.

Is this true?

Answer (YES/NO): NO